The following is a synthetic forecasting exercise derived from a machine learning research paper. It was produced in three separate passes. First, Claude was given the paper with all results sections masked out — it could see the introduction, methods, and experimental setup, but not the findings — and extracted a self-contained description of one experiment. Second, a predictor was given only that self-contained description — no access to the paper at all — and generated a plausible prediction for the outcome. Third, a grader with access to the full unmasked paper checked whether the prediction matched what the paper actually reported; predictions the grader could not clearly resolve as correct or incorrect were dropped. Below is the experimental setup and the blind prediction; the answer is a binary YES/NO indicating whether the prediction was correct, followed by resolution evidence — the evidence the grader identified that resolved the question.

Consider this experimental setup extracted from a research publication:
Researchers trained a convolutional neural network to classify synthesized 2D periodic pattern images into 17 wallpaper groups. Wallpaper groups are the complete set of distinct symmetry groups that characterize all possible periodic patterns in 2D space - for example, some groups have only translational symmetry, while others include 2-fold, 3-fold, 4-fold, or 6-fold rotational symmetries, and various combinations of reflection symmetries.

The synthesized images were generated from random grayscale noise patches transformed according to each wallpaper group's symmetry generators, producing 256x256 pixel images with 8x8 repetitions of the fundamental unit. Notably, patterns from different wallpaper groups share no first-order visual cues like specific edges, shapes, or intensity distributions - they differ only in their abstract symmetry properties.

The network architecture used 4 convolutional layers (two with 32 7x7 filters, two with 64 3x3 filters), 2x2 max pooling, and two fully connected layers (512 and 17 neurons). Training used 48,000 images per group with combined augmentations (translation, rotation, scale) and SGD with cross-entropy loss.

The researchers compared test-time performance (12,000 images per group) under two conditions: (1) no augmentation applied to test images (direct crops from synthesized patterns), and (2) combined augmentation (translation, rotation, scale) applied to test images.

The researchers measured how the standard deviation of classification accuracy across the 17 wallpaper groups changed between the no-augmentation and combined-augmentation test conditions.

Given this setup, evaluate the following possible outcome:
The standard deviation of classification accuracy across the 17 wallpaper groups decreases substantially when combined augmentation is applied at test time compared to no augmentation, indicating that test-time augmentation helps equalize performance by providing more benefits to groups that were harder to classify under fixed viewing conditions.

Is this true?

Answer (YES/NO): YES